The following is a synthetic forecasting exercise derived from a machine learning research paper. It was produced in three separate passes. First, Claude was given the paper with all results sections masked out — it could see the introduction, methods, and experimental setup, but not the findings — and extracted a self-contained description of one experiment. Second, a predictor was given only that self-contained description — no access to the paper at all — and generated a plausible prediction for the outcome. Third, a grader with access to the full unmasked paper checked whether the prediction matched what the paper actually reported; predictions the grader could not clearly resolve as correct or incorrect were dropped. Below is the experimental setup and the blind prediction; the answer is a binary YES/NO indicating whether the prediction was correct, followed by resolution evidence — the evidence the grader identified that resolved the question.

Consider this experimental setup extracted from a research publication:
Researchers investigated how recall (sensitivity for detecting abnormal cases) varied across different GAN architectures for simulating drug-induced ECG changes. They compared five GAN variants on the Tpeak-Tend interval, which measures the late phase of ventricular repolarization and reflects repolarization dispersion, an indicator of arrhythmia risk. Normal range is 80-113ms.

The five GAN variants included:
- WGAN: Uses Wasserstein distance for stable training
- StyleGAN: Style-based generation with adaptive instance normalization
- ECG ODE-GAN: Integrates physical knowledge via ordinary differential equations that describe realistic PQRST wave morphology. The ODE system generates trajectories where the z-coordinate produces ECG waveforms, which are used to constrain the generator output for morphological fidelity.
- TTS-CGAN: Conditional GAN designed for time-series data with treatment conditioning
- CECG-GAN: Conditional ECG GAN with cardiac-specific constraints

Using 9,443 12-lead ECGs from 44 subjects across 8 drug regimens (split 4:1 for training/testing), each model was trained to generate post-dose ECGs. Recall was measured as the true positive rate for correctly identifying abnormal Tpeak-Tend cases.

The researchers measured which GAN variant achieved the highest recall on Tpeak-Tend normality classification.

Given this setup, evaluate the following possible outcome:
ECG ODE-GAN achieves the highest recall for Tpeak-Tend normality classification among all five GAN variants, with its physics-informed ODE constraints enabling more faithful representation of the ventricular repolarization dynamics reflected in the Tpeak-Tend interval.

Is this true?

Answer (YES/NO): NO